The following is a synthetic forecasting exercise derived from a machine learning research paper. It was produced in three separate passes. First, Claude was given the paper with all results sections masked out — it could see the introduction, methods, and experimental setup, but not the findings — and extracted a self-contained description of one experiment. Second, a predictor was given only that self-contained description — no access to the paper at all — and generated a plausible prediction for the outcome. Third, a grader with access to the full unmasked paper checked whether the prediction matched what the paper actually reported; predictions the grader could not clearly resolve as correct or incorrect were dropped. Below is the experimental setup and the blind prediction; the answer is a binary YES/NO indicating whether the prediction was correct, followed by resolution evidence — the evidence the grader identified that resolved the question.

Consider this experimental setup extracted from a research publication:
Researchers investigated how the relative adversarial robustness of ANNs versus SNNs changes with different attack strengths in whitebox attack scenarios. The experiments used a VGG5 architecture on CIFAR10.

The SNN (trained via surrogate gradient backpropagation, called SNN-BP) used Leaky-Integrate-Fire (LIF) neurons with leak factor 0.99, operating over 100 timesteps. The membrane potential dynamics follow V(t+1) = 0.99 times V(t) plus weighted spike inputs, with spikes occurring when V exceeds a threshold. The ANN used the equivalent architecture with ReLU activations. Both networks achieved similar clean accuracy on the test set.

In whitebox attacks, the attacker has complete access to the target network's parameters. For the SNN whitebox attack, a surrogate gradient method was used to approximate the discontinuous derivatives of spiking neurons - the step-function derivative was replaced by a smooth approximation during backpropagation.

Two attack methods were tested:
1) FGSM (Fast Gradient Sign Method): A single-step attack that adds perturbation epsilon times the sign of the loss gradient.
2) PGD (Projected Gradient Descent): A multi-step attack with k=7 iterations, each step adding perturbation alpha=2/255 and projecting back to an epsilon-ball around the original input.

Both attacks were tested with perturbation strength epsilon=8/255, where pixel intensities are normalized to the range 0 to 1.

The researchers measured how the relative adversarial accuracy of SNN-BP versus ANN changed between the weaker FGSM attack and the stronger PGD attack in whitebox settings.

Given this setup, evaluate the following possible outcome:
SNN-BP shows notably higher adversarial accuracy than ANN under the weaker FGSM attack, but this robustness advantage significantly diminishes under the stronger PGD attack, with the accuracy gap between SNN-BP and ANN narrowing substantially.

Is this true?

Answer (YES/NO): YES